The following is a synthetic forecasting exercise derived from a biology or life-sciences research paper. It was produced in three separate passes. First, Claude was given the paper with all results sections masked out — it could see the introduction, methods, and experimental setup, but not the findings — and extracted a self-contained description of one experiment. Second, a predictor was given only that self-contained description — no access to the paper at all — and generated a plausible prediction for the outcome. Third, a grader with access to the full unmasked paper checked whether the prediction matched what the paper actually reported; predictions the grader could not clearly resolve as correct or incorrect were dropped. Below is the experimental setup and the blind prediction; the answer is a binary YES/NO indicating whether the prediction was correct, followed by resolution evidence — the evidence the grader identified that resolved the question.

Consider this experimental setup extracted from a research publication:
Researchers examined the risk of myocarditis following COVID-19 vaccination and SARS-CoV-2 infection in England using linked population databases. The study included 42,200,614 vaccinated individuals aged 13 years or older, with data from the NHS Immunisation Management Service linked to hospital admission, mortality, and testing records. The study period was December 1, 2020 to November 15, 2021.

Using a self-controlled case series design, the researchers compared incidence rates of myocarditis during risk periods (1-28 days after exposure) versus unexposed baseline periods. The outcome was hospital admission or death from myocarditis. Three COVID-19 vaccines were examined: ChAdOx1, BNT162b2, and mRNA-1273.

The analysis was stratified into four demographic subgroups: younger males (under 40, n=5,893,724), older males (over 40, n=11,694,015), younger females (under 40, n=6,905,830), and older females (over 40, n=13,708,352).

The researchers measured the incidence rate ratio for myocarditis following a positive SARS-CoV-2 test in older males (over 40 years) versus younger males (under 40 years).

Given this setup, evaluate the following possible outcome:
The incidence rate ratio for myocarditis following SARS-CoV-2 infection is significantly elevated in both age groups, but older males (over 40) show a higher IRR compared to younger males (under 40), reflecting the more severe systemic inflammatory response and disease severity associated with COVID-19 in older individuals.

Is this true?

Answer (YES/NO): YES